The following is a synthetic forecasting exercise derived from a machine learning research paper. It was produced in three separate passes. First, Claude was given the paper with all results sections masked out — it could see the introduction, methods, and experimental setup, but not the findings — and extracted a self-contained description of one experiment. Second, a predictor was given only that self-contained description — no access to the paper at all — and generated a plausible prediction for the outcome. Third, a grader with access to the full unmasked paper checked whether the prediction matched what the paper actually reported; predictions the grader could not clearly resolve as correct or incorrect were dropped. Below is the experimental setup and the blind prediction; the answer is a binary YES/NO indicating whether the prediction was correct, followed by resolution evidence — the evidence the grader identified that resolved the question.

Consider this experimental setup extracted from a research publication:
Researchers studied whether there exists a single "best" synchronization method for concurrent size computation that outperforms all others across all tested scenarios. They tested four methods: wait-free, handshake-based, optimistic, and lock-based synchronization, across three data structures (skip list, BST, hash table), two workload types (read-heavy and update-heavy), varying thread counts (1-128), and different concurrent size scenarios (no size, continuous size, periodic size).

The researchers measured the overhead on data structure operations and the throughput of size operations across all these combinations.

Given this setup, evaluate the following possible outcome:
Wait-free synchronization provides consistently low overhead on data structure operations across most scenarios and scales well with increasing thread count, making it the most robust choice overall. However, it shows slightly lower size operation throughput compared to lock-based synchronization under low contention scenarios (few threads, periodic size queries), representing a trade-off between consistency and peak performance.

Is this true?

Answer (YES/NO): NO